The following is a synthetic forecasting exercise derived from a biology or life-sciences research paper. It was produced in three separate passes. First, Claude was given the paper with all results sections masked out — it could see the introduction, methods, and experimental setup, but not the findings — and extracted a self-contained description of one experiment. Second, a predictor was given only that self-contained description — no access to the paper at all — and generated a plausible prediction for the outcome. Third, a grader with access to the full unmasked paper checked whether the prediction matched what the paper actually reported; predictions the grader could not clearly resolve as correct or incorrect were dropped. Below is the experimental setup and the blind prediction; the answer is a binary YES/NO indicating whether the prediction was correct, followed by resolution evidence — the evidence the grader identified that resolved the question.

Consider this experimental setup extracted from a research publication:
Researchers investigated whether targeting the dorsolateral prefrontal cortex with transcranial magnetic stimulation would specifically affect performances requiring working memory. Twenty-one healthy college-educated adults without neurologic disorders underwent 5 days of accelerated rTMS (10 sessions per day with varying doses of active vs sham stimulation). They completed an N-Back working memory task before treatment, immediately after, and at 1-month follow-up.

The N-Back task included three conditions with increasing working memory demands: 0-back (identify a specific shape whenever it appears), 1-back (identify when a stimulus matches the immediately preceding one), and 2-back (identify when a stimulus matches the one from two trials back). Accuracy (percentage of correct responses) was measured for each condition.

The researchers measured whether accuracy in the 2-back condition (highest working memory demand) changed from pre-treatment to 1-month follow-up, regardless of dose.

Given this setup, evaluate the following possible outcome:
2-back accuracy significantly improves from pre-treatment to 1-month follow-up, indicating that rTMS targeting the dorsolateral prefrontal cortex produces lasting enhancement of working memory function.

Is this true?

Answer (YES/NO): YES